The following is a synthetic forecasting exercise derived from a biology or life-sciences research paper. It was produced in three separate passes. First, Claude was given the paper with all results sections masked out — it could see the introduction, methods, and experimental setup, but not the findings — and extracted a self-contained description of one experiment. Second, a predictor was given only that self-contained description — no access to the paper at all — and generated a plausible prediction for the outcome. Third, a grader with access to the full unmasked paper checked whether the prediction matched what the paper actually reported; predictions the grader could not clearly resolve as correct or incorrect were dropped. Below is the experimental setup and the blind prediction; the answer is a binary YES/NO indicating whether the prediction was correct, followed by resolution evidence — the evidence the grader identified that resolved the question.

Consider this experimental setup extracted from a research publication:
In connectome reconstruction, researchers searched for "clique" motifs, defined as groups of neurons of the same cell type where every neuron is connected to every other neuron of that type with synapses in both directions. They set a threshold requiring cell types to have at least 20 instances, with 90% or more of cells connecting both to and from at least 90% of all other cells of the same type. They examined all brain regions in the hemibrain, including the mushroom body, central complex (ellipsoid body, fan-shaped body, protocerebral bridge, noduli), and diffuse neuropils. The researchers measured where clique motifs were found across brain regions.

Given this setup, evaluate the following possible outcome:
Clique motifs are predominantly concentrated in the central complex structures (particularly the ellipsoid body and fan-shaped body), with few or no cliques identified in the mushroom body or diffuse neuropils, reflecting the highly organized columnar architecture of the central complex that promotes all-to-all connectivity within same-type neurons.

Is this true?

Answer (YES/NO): YES